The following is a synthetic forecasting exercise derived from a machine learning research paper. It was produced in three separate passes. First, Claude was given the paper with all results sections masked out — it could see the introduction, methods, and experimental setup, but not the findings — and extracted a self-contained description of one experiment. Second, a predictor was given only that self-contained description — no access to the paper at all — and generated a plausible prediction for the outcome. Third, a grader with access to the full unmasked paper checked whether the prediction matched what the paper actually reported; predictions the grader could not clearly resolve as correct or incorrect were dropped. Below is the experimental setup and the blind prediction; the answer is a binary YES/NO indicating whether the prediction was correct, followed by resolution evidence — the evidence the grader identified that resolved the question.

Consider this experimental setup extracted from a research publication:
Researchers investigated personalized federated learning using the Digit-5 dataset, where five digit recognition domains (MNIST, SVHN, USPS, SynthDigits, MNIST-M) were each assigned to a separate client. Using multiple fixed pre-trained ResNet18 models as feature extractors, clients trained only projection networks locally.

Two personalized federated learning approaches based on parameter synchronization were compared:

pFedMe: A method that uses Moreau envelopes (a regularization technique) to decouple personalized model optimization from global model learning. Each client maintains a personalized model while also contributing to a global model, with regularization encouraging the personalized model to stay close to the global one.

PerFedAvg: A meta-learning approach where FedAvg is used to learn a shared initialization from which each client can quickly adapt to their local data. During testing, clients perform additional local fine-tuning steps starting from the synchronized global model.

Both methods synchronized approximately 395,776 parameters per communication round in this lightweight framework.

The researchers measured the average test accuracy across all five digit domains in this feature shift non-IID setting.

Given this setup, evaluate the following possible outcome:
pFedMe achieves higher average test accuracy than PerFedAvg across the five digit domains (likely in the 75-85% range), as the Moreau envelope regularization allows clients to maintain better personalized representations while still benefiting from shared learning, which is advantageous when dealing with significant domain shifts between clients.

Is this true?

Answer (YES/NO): NO